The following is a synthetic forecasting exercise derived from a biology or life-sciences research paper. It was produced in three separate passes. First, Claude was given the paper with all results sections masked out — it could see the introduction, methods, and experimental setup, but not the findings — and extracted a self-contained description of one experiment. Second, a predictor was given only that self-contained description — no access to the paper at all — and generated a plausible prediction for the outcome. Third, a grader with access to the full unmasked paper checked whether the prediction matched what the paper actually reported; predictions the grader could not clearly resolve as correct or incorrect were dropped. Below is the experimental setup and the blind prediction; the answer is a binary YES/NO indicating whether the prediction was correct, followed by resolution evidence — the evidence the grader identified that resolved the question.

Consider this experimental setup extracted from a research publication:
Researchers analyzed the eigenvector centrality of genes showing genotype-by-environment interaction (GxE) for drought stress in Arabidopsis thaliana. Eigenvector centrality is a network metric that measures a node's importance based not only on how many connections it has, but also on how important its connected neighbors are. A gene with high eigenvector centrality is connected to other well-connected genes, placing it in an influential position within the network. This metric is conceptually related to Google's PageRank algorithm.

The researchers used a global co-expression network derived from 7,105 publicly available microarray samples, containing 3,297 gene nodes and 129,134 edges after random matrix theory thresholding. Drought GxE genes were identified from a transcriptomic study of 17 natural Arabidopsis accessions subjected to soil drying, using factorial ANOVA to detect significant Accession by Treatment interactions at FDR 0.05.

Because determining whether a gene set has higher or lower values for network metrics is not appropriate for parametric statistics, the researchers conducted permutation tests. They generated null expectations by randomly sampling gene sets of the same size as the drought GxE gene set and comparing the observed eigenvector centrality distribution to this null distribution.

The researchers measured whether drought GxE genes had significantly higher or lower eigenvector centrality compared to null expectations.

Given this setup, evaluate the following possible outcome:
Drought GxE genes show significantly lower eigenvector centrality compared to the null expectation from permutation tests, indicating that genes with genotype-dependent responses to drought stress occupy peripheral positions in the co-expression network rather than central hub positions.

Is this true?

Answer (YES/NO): YES